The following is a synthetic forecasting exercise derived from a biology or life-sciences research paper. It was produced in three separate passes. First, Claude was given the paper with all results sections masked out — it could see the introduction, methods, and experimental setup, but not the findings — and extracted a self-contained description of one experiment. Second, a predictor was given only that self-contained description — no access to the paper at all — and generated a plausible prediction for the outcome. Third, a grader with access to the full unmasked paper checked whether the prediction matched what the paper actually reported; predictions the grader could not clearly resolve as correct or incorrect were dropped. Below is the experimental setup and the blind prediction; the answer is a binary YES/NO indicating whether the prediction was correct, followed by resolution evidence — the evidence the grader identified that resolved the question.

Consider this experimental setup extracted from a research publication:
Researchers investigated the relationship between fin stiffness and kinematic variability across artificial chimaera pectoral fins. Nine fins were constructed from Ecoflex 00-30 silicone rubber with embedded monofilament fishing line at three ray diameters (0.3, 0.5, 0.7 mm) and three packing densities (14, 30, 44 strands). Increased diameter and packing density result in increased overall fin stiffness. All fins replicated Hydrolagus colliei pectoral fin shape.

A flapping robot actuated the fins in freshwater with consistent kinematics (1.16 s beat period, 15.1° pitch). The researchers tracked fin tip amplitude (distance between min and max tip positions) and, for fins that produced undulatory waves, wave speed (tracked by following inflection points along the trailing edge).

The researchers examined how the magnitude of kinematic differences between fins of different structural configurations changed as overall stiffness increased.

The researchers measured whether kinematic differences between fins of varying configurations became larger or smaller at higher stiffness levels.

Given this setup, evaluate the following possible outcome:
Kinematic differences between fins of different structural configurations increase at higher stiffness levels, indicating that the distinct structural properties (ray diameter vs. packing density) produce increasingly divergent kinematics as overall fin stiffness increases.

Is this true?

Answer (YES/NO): NO